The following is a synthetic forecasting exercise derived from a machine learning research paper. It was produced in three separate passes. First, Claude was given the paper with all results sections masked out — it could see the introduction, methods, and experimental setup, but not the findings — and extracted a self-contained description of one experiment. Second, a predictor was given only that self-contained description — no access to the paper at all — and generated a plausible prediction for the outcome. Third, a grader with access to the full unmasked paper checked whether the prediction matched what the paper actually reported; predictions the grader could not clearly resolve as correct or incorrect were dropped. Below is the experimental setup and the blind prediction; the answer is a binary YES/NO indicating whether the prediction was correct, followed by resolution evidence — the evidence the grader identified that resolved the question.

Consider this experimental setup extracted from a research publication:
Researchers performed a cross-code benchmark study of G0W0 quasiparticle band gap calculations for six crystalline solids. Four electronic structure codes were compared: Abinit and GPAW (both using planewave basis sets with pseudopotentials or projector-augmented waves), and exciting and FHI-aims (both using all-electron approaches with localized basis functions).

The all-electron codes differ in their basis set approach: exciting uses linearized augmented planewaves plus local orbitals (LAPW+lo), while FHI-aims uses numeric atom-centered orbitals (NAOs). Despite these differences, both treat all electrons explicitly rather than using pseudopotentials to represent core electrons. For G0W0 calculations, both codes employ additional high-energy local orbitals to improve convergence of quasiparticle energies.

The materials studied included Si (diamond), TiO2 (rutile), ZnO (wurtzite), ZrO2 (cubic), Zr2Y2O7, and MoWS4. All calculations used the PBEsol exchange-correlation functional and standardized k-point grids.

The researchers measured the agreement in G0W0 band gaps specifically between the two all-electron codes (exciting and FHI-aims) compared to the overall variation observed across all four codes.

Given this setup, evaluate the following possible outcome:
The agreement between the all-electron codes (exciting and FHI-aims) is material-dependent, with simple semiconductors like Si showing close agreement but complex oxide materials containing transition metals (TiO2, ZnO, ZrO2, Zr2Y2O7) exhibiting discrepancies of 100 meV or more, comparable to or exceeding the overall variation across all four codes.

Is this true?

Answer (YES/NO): NO